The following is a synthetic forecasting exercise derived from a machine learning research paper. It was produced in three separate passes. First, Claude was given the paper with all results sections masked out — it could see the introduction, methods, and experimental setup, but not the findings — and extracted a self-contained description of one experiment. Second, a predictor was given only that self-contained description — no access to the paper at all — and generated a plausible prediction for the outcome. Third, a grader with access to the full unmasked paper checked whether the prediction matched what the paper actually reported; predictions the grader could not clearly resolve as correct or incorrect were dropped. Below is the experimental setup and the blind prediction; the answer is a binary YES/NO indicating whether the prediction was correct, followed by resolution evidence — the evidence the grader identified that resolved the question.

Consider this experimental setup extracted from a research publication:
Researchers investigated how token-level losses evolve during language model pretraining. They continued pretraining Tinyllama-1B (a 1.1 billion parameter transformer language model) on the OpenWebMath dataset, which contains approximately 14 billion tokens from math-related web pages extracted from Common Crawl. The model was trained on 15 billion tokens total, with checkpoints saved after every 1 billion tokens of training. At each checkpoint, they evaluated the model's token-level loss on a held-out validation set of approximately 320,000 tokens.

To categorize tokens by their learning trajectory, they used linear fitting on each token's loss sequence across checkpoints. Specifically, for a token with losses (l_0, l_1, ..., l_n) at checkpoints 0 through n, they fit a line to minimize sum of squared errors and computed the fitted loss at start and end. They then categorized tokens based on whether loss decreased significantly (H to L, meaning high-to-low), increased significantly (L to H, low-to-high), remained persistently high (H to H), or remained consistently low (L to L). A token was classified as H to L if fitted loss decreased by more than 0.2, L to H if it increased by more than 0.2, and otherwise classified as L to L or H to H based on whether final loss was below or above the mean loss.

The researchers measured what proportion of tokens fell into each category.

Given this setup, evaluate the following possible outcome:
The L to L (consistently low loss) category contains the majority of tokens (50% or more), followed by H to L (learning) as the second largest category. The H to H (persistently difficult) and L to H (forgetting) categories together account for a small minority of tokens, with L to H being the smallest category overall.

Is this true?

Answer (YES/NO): NO